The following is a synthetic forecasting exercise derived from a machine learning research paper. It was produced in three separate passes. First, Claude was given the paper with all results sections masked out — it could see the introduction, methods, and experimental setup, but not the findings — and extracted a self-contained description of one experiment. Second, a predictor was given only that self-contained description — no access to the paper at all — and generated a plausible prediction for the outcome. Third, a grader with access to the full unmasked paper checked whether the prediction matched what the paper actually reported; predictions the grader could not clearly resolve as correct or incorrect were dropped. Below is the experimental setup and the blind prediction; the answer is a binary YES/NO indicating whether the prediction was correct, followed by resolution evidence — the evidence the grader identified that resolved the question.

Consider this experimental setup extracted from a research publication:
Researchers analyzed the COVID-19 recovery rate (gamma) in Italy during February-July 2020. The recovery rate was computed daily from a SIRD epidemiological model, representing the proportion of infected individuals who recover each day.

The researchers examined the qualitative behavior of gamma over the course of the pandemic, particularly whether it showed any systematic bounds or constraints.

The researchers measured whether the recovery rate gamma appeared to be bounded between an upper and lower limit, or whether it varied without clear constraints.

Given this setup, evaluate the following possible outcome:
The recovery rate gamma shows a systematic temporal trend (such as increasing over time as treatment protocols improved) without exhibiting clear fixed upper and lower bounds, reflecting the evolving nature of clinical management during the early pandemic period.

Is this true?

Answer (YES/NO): NO